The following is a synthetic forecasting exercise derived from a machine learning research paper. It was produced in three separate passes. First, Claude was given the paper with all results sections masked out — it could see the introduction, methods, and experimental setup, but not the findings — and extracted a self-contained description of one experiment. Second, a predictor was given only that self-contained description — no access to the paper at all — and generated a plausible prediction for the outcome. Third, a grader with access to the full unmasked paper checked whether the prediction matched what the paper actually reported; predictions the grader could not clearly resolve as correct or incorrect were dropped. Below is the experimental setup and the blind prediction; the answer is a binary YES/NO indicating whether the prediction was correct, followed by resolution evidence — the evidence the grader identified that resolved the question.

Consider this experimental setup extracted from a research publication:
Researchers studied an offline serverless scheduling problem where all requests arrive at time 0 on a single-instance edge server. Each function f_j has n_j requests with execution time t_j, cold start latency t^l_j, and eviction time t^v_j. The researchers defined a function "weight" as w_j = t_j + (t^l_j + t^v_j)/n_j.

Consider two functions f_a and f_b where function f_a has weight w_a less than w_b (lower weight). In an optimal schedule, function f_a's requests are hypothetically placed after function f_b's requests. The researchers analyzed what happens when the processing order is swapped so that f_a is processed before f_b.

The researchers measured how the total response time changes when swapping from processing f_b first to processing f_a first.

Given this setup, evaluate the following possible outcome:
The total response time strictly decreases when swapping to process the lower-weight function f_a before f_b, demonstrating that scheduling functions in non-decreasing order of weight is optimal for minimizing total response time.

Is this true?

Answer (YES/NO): YES